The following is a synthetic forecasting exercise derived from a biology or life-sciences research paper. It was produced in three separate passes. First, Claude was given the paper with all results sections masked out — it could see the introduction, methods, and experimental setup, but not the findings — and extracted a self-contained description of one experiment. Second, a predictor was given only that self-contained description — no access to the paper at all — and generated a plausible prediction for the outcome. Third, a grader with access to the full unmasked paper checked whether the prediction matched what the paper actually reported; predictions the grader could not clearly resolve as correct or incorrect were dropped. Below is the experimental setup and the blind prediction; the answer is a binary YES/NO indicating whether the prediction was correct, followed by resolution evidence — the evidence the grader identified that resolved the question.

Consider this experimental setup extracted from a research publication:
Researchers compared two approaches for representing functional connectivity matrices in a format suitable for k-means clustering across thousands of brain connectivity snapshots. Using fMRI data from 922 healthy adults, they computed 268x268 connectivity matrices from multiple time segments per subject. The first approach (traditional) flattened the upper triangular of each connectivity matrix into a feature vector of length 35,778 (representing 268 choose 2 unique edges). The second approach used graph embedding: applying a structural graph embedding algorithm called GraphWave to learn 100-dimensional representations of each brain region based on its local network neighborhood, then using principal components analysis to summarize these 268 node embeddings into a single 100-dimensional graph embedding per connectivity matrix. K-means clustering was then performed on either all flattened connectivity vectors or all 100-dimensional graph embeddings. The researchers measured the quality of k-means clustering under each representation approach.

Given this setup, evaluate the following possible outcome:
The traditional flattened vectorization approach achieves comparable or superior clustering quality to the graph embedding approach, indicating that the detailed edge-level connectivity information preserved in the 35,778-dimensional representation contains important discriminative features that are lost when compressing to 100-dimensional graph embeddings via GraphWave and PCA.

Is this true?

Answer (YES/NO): NO